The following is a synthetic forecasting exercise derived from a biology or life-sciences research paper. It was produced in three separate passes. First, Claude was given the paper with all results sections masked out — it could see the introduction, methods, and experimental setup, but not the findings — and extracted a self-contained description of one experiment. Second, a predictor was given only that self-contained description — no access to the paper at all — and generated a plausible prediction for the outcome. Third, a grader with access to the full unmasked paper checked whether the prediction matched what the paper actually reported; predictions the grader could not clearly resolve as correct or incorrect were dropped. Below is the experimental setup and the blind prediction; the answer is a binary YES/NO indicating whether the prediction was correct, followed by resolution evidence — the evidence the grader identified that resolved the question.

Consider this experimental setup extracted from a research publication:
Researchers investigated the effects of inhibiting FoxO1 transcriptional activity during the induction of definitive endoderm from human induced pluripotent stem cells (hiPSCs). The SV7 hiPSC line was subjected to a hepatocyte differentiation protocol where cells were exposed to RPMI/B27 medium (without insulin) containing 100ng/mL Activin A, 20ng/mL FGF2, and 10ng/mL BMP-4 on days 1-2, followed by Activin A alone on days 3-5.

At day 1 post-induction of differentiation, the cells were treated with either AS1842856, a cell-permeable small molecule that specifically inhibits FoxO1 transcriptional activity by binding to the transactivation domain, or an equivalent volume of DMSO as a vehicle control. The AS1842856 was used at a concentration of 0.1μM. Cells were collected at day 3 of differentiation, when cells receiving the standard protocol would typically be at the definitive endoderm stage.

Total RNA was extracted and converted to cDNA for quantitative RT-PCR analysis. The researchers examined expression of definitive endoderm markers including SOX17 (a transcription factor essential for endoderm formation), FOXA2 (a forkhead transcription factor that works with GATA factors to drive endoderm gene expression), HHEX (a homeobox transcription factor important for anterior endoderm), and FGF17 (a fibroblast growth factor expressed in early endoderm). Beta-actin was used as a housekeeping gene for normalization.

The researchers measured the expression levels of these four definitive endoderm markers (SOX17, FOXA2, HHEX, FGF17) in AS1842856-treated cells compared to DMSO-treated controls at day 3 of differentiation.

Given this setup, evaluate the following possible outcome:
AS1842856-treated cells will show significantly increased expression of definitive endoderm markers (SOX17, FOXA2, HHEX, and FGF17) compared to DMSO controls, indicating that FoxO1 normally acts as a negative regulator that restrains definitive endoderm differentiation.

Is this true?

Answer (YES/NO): NO